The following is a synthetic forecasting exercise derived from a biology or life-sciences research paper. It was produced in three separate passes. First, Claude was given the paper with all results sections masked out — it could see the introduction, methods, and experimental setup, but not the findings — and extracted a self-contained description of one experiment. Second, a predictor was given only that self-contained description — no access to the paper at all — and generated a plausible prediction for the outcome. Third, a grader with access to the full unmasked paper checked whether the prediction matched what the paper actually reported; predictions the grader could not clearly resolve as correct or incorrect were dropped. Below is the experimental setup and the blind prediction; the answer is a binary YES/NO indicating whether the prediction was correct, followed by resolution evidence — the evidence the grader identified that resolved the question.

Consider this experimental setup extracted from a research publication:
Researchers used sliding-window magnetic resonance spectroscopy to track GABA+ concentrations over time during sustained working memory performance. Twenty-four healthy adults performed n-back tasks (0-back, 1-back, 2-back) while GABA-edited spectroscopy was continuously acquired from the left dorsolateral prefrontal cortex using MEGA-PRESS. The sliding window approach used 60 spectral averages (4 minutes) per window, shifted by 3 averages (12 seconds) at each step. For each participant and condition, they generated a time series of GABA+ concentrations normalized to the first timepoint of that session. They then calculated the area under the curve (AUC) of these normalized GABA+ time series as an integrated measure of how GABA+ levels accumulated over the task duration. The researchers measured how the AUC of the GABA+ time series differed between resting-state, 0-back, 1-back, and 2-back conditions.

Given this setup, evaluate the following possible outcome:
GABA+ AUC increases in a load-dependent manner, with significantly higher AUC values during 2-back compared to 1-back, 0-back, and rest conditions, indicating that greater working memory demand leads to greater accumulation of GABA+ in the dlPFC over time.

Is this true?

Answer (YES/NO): NO